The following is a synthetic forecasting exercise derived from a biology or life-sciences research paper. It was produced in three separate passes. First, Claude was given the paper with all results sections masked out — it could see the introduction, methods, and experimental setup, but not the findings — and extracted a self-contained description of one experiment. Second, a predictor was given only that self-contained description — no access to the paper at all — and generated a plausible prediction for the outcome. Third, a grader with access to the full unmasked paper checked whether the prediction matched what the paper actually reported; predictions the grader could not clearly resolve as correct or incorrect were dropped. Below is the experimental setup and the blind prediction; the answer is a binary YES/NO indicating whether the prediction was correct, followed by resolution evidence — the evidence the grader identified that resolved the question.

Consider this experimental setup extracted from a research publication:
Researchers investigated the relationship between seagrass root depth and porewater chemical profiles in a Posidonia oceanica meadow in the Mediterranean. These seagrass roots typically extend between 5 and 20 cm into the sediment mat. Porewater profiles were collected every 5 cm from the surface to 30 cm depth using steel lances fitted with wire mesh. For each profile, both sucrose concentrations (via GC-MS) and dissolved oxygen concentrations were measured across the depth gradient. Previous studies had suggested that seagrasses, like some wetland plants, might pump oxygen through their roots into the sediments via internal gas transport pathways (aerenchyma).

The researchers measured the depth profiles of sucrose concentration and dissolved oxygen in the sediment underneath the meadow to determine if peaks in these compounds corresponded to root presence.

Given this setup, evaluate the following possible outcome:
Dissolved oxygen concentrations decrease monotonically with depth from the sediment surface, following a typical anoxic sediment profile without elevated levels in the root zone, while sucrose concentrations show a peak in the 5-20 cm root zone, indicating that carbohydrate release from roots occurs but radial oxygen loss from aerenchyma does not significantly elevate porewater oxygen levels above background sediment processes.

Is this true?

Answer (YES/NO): YES